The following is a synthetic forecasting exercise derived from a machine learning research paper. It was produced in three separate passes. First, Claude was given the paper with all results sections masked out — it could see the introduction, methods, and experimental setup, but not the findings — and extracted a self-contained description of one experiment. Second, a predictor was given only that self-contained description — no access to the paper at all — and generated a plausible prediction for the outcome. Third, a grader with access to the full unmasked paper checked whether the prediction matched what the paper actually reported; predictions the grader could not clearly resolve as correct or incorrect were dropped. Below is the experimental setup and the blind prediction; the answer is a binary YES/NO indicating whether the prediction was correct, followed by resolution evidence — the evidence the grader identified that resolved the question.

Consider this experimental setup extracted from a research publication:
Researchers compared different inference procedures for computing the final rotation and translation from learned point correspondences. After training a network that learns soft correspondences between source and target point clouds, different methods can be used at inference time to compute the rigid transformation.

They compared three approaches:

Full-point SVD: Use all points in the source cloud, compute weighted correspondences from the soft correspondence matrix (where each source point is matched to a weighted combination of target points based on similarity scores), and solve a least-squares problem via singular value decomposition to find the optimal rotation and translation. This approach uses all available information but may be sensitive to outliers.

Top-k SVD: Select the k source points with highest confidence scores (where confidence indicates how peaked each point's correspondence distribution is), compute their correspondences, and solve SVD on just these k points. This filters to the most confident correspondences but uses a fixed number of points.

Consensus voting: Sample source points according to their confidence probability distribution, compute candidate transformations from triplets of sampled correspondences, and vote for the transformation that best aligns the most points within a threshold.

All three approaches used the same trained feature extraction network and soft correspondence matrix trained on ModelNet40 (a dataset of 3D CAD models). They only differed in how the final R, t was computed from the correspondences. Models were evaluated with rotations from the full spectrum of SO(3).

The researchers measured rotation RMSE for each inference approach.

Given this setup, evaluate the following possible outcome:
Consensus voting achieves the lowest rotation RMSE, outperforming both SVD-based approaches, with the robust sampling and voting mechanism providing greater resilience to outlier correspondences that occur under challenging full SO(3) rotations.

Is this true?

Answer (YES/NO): YES